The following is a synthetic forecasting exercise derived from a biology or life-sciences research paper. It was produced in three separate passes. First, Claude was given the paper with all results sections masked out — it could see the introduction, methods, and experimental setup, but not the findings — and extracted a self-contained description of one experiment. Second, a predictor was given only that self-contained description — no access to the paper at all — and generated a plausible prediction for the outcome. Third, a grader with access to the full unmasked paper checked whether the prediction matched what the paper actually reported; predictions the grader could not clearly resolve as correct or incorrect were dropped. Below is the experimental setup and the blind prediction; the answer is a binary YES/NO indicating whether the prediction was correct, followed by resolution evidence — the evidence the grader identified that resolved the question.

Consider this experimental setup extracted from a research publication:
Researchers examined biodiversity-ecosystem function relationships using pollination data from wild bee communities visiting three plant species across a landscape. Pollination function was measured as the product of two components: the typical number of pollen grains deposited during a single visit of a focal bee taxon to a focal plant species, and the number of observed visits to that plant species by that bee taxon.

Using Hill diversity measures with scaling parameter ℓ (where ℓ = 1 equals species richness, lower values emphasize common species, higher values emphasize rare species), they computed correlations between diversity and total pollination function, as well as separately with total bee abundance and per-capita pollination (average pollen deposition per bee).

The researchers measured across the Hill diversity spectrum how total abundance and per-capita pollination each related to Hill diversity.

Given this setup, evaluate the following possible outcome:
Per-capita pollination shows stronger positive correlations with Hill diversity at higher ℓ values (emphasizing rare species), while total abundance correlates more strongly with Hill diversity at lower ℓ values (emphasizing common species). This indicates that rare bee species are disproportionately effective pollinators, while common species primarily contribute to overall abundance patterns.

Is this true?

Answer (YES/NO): NO